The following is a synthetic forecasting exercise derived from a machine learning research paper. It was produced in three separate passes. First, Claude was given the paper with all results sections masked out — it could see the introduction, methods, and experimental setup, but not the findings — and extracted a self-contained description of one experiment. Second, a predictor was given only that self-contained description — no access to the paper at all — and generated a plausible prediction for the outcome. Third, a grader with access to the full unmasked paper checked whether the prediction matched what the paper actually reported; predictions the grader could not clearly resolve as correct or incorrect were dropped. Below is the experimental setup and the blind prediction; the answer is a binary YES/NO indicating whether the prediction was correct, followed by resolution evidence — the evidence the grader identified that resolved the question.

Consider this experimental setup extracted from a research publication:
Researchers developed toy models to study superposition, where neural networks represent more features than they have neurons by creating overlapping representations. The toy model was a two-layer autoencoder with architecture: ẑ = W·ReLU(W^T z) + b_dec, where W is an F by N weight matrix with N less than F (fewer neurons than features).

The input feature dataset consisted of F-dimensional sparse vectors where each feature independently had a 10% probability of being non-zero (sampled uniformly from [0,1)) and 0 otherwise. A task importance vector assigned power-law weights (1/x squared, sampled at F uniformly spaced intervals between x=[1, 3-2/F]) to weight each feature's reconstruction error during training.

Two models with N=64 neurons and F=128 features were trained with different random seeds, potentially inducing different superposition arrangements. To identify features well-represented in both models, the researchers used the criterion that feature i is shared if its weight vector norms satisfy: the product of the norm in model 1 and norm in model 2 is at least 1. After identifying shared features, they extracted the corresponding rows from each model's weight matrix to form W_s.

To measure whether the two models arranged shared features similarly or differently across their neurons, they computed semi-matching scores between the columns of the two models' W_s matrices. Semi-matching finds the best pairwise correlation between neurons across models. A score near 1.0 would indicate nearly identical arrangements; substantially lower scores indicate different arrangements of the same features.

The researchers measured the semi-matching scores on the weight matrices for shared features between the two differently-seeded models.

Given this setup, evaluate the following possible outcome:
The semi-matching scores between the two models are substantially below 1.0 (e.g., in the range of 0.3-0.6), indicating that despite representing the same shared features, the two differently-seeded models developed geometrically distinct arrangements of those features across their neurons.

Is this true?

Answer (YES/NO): YES